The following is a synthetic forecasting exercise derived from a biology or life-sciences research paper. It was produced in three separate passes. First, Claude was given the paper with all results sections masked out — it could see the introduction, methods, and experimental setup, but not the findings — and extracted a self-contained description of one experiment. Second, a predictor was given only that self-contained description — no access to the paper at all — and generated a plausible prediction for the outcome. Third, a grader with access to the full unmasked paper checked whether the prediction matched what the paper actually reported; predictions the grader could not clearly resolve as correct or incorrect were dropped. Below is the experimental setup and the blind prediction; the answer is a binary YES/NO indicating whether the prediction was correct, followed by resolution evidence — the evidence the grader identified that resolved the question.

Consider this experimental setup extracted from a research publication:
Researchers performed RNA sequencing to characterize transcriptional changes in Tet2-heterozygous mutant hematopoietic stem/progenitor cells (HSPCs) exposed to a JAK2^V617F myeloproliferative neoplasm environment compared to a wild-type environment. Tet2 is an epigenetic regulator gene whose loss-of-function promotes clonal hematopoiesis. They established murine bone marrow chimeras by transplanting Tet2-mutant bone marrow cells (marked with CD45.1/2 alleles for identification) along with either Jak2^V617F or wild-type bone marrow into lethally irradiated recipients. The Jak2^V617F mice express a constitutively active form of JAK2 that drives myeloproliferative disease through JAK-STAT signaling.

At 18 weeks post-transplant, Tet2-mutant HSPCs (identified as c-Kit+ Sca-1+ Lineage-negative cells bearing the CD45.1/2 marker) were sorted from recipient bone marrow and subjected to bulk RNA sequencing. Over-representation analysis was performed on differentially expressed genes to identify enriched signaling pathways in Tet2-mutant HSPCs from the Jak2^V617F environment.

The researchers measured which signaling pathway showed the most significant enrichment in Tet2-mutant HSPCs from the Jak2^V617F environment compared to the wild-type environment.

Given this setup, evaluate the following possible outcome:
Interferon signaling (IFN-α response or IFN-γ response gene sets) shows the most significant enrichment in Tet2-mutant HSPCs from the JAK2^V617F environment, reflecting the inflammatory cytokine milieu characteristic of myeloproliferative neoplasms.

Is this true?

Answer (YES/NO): NO